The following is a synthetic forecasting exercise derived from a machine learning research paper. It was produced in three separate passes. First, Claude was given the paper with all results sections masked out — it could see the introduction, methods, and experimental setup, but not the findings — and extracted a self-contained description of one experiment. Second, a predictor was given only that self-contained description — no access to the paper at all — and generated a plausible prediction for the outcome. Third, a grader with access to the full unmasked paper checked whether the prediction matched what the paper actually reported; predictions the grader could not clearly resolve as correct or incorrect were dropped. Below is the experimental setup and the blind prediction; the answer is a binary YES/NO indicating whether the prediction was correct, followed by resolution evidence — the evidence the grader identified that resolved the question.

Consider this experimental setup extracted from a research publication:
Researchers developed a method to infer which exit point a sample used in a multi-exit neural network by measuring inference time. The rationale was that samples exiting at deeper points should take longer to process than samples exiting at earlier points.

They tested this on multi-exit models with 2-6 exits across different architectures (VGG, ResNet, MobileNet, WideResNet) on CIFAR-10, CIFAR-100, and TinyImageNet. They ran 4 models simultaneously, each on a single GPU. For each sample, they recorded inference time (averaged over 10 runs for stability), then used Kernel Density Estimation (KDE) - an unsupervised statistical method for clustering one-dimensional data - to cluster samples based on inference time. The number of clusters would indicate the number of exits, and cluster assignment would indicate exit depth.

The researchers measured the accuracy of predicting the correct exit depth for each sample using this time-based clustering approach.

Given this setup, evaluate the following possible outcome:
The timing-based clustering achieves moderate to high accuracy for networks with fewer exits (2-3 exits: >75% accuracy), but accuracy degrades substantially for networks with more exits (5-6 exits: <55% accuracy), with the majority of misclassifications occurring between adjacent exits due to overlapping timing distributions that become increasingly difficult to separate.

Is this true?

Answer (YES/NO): NO